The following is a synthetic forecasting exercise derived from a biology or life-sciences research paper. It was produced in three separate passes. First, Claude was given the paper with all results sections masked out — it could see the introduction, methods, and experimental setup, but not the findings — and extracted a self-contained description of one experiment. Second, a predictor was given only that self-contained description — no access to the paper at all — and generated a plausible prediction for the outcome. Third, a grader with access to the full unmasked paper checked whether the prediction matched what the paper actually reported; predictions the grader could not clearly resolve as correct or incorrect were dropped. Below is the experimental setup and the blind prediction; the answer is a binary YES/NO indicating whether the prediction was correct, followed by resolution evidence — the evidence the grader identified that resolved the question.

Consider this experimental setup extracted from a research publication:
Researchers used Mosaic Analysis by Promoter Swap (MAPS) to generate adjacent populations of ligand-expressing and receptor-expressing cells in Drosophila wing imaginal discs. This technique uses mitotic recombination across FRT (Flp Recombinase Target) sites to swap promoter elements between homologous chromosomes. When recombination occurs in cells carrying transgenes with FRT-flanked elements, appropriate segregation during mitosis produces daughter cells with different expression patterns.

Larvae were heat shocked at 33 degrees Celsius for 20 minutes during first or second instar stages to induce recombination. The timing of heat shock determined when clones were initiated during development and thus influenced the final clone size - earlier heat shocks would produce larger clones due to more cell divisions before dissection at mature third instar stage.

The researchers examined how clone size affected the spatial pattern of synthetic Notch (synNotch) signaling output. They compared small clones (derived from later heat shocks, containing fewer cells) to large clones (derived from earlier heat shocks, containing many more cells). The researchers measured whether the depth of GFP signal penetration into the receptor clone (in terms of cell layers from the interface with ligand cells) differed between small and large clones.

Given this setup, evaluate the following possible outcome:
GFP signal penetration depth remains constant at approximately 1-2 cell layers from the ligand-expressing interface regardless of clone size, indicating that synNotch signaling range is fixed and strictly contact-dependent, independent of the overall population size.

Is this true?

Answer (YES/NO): NO